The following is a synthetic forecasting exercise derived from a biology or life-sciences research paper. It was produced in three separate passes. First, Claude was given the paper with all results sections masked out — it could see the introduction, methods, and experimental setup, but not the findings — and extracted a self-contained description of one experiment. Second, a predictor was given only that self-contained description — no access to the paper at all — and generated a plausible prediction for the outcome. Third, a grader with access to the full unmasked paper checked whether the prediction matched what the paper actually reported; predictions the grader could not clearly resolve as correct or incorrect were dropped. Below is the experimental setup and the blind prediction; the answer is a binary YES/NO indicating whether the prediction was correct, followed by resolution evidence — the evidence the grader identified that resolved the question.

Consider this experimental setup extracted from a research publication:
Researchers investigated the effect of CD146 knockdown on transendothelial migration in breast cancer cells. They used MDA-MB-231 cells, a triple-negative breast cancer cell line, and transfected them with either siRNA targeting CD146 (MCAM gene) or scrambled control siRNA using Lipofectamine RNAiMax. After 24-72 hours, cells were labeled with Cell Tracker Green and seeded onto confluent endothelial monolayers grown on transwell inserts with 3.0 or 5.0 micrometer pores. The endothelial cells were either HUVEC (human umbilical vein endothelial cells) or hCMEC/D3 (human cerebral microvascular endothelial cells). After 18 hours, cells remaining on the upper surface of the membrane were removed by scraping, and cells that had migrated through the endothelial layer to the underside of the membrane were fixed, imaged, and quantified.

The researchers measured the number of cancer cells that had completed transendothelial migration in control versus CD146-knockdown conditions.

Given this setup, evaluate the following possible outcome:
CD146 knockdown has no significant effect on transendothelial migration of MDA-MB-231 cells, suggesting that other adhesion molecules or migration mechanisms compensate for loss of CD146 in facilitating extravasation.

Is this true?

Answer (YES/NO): YES